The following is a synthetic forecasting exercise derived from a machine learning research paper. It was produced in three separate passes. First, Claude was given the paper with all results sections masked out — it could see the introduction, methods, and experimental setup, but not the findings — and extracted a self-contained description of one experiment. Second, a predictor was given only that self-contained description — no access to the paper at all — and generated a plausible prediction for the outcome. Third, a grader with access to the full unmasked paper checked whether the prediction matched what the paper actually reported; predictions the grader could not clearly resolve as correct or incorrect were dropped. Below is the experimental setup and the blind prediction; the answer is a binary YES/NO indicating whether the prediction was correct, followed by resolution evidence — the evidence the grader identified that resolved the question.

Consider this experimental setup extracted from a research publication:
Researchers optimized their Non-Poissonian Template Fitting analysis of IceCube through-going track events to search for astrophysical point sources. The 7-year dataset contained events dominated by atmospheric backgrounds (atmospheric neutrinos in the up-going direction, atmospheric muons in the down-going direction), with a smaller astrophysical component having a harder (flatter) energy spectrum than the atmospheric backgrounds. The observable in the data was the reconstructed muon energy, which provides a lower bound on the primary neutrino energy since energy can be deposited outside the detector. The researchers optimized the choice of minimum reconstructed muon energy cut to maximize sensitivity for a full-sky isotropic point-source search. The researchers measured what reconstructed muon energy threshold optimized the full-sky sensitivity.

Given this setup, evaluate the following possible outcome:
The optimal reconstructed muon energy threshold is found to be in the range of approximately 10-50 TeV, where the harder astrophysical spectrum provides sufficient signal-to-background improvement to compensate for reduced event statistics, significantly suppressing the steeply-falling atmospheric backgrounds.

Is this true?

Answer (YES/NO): NO